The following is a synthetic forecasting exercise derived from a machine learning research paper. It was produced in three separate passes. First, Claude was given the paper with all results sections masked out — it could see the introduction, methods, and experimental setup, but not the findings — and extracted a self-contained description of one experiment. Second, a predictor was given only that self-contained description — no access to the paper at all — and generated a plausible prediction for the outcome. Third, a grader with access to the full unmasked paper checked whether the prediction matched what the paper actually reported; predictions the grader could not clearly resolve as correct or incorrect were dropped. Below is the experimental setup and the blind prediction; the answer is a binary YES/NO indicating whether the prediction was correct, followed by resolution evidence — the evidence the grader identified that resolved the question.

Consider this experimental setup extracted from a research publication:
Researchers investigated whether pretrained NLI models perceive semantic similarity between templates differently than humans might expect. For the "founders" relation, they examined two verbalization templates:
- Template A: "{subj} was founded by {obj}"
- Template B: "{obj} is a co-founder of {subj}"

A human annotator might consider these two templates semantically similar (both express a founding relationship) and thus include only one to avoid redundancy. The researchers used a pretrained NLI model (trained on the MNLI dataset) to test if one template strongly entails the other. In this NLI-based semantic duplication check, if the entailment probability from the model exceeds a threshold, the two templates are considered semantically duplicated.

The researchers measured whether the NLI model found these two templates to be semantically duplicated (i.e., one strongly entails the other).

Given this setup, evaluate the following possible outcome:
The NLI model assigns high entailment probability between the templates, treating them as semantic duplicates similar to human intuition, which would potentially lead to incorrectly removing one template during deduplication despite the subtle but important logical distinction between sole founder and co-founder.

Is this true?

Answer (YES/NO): NO